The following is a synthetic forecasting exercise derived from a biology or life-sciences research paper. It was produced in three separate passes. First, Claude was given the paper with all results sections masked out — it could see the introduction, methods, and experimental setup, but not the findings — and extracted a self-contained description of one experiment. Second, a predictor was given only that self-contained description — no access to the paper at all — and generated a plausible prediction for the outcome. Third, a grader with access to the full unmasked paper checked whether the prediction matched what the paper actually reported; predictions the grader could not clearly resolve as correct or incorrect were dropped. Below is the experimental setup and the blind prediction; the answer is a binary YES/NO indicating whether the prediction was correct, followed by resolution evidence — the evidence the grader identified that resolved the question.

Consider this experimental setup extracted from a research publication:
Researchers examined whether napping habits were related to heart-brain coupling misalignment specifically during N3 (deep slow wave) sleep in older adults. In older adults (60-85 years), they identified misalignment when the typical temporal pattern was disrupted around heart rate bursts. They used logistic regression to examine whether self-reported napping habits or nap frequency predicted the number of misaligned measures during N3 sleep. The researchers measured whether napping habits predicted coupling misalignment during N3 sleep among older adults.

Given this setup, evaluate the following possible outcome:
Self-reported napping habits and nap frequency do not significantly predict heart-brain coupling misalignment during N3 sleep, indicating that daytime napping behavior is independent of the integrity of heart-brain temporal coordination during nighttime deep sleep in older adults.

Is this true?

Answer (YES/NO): YES